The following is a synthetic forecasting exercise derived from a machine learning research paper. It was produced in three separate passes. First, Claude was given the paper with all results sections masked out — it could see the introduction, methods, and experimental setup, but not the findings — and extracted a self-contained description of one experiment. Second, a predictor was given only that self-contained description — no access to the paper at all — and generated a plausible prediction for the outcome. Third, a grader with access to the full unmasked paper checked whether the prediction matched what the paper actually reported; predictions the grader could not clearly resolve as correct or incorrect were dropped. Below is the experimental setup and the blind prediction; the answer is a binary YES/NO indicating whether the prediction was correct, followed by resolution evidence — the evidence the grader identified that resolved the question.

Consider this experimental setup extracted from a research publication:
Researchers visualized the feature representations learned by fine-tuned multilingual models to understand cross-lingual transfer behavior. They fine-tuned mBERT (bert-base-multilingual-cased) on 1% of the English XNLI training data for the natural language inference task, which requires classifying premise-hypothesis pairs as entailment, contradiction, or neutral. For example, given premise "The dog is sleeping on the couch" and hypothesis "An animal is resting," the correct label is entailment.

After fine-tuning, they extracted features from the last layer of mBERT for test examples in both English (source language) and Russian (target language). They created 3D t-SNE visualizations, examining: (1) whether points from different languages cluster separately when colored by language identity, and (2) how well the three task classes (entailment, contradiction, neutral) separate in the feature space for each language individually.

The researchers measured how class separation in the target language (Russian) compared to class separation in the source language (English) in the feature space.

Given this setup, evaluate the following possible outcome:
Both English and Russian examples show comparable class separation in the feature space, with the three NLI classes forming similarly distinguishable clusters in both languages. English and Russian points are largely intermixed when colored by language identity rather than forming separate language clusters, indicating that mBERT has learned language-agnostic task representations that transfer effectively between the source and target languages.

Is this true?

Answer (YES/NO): NO